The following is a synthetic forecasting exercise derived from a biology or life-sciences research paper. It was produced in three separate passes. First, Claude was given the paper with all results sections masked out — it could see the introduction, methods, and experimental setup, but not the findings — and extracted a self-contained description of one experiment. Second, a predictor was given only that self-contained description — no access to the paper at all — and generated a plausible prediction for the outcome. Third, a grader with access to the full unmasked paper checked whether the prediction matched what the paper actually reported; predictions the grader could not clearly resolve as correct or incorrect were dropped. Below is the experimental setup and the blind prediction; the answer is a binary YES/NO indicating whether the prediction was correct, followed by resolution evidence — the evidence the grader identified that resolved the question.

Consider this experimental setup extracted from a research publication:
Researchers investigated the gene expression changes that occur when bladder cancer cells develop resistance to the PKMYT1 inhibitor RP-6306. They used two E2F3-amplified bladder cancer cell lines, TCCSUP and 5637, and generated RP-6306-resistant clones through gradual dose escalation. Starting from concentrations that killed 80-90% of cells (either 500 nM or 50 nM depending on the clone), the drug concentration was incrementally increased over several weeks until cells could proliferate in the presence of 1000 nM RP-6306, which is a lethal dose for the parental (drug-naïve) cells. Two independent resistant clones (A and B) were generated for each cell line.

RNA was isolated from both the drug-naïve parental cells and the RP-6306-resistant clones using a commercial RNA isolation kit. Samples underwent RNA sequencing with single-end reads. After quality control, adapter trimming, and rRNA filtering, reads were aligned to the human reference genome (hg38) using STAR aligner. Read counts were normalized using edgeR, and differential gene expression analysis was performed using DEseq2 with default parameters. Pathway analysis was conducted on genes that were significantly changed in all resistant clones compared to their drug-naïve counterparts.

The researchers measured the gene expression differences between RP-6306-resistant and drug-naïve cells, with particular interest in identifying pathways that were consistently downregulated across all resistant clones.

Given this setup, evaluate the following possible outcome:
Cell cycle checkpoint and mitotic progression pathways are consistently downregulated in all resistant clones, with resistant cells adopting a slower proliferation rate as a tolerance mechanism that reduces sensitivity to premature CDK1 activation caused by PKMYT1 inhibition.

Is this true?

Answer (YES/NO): NO